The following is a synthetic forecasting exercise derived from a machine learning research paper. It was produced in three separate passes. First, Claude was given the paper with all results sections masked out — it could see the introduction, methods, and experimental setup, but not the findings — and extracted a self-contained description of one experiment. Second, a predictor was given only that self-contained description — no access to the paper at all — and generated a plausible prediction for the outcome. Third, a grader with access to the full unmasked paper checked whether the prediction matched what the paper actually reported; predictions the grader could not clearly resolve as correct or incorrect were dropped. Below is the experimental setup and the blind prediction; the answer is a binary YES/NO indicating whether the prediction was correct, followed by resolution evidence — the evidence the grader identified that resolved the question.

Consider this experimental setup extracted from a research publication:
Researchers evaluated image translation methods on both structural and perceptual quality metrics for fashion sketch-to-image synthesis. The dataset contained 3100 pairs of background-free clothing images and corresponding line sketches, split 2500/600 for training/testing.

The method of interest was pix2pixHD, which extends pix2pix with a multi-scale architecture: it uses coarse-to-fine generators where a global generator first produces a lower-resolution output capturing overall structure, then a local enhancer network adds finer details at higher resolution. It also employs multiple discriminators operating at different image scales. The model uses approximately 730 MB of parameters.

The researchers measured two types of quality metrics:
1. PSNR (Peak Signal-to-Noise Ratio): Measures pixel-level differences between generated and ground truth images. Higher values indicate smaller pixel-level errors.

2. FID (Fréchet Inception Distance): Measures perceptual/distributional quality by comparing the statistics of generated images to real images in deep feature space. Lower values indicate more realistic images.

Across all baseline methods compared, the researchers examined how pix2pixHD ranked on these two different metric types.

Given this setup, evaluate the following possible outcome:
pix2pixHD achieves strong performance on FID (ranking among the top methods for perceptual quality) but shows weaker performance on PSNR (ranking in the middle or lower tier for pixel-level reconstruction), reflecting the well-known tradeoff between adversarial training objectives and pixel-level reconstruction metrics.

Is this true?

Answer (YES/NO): NO